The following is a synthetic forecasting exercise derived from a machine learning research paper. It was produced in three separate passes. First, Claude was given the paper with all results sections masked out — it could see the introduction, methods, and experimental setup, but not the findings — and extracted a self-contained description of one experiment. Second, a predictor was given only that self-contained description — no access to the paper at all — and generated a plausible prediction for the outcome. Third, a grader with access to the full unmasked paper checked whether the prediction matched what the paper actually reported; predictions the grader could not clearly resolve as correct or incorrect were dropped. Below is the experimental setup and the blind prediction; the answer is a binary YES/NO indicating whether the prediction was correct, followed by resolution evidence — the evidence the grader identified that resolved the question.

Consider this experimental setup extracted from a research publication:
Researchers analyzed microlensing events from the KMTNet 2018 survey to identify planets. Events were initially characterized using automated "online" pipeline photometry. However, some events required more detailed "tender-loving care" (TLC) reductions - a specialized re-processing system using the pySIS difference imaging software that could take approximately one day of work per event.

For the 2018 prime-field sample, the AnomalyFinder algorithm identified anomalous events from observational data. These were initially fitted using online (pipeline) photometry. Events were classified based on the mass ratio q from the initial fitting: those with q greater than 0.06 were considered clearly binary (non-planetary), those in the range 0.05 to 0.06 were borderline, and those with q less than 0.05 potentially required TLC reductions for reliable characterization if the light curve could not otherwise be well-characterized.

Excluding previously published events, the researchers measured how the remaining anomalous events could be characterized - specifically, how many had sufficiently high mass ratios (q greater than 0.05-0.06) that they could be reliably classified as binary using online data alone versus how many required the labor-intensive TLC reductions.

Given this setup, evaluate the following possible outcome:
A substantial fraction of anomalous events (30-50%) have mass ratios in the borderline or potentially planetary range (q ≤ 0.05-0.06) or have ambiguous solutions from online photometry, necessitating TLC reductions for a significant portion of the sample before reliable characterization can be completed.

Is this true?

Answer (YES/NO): YES